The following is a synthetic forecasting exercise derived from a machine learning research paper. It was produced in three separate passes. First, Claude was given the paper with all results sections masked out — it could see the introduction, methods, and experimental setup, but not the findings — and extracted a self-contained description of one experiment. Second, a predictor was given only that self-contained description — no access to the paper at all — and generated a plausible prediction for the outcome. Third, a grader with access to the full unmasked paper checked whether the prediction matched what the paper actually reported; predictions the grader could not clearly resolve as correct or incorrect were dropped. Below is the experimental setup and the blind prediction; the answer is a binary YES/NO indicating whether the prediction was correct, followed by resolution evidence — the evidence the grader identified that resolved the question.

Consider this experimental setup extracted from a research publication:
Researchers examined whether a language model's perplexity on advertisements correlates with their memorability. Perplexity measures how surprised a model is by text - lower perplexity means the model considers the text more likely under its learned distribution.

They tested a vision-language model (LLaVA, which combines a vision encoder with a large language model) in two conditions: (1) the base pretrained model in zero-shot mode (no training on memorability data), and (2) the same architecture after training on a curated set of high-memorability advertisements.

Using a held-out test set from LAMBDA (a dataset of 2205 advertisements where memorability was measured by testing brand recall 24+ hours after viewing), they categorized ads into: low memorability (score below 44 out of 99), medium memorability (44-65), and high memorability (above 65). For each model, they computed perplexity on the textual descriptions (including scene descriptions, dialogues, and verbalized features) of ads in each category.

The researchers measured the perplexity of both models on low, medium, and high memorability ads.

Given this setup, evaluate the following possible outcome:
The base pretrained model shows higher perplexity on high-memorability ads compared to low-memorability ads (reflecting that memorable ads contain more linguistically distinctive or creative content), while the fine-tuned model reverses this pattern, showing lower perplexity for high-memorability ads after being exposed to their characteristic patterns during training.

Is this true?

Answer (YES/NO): YES